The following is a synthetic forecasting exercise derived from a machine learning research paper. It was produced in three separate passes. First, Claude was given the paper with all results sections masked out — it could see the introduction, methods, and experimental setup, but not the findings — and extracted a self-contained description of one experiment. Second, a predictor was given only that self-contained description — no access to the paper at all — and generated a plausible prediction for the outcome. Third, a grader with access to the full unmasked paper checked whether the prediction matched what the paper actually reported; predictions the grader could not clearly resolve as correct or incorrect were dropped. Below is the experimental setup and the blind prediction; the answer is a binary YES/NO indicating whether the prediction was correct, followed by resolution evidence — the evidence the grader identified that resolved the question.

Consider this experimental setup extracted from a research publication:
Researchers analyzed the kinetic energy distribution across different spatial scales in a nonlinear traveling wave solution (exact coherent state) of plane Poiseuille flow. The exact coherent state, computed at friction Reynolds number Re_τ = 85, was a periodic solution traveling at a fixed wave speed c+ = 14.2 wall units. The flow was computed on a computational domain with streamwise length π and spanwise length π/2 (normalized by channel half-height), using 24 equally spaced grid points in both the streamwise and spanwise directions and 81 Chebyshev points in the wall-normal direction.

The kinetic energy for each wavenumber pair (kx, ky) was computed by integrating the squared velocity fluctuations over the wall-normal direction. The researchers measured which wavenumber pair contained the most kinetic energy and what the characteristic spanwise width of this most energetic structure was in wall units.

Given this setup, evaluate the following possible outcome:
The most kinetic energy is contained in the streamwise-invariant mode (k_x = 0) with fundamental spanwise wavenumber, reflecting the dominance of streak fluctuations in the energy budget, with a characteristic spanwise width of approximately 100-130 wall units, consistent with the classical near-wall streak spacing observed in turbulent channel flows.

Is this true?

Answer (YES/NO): YES